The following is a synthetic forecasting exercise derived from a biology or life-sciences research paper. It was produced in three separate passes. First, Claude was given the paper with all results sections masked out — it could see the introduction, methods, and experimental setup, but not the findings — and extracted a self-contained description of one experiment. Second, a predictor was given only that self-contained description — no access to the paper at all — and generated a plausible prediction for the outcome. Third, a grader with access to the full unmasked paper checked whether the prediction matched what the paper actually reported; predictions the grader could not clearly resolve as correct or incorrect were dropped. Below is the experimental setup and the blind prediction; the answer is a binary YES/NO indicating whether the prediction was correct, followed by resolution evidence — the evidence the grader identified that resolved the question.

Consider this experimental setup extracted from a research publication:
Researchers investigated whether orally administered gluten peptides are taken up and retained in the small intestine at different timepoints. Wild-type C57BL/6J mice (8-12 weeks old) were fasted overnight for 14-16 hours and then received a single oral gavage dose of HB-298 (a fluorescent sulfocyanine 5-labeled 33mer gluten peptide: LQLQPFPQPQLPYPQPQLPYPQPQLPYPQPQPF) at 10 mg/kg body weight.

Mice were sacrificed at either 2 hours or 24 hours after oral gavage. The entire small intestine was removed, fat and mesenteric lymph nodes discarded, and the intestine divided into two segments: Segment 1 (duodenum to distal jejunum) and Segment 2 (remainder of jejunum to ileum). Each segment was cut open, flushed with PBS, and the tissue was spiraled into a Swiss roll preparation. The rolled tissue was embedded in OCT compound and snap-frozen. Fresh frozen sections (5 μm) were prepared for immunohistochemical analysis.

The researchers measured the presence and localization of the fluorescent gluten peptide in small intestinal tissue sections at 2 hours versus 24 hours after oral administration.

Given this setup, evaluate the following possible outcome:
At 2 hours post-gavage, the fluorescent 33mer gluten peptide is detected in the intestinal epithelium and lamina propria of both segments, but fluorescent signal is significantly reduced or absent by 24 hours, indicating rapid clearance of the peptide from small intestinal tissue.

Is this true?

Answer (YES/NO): NO